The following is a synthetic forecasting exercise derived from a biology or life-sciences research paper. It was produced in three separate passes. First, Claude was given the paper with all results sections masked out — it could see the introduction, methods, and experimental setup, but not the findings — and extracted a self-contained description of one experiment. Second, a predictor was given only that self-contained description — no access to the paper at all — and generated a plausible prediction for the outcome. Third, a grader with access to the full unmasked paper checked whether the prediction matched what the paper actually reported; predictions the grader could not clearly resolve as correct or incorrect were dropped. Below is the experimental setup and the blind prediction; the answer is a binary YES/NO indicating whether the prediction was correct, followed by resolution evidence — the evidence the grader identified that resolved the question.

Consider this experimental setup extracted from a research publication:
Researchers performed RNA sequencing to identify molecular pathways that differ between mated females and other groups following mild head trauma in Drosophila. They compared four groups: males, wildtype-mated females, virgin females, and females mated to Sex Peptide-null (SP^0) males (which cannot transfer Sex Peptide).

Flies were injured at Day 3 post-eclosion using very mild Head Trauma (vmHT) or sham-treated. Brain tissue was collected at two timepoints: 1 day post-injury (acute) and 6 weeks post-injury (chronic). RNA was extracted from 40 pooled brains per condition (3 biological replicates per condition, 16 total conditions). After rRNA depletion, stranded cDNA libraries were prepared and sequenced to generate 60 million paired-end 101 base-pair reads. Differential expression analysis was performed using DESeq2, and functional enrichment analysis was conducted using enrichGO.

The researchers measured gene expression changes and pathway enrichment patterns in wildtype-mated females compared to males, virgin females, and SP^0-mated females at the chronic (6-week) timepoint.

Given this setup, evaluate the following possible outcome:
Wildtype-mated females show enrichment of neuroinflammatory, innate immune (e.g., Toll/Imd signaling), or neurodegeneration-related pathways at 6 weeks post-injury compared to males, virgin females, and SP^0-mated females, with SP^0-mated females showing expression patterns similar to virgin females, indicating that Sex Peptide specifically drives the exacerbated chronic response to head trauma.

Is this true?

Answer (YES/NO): NO